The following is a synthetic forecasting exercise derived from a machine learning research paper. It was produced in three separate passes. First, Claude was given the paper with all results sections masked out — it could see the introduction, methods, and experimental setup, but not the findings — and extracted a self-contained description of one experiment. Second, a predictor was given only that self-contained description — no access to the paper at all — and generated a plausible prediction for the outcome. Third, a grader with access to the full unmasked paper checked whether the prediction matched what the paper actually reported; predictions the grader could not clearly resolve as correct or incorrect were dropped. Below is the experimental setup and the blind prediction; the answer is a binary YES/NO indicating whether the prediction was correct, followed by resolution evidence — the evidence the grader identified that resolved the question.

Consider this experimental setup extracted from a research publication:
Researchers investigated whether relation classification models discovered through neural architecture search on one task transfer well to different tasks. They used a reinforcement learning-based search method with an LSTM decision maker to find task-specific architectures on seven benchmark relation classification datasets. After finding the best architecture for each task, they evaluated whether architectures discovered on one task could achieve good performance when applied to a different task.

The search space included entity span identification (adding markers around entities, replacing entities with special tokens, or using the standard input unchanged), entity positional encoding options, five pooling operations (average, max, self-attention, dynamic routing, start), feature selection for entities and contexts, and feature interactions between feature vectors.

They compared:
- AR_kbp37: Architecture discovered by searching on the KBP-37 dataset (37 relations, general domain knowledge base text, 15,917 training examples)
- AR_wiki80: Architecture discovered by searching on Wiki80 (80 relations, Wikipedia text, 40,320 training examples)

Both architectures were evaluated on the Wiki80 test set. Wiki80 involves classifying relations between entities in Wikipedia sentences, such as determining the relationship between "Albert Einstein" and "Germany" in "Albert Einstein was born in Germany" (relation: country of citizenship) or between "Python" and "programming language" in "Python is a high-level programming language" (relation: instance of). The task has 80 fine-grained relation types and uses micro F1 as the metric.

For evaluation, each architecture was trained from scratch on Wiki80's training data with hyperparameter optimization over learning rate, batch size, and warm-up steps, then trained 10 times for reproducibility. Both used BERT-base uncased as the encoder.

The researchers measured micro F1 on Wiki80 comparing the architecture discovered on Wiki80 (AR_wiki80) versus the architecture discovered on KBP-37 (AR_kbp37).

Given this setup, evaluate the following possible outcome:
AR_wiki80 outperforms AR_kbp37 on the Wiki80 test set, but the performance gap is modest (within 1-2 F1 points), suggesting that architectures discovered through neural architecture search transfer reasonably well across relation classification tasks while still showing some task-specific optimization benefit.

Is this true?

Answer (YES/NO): YES